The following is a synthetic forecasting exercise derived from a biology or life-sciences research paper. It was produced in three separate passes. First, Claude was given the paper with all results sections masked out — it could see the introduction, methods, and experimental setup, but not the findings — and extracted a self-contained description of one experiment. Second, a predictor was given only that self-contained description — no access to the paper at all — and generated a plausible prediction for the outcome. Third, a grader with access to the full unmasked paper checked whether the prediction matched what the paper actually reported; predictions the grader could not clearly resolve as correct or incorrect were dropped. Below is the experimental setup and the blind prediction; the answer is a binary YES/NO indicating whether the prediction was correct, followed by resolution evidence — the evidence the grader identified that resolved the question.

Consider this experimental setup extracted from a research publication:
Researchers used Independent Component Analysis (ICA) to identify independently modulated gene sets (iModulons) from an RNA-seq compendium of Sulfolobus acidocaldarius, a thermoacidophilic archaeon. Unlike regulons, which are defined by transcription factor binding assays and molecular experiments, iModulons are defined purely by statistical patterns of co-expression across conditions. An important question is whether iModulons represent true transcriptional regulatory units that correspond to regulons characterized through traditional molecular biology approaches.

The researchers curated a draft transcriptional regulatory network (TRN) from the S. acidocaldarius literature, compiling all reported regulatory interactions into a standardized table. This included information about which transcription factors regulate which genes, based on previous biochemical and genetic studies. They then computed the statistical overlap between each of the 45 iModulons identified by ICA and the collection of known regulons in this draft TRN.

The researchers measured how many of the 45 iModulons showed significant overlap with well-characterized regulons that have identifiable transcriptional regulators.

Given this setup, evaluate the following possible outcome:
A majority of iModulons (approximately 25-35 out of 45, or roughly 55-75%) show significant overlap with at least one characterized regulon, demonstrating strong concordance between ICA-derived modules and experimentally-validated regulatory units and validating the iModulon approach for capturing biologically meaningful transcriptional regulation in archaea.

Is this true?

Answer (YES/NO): NO